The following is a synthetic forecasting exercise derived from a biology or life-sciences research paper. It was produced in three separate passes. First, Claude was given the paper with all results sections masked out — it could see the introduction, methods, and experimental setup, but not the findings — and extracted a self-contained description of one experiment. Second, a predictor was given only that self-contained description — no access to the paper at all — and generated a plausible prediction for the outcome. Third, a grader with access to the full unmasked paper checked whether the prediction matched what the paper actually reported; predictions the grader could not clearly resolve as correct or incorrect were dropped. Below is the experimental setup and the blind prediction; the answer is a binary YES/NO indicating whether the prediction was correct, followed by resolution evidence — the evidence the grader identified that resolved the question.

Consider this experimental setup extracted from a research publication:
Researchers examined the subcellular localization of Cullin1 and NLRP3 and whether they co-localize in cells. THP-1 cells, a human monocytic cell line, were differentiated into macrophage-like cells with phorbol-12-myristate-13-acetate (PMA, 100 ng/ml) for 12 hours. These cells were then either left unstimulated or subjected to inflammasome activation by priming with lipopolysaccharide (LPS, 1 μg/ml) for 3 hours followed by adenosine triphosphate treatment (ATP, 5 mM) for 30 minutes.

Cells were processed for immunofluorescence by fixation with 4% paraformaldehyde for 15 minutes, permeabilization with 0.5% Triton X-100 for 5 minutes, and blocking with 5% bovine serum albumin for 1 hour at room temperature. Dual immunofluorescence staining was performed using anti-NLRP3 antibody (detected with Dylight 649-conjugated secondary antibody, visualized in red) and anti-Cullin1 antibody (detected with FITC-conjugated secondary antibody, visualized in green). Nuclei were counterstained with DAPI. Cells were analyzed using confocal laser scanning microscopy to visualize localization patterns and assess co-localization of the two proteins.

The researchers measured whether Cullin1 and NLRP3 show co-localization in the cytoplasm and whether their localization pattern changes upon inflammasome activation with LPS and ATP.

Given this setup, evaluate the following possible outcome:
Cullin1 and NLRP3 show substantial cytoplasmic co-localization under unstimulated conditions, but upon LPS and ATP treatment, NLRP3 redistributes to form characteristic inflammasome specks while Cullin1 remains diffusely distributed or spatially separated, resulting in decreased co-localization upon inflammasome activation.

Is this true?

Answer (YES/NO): YES